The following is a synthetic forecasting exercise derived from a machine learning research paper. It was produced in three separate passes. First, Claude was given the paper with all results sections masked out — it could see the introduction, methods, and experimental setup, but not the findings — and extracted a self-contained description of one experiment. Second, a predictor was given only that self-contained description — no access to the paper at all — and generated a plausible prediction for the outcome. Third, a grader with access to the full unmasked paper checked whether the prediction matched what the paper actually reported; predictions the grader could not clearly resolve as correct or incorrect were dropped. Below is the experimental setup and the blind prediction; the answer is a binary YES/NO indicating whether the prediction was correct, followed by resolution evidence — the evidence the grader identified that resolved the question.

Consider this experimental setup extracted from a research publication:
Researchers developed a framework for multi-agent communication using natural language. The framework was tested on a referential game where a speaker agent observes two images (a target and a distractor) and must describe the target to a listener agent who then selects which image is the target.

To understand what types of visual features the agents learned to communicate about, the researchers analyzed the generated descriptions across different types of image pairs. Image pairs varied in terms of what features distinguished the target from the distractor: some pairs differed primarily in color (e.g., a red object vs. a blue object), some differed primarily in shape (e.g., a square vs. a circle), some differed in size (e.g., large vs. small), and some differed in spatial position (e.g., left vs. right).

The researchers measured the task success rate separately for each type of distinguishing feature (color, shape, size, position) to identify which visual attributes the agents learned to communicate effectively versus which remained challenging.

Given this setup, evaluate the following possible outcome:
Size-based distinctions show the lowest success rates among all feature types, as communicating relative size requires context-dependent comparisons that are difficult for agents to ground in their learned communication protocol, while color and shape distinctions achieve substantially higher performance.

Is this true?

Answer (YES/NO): NO